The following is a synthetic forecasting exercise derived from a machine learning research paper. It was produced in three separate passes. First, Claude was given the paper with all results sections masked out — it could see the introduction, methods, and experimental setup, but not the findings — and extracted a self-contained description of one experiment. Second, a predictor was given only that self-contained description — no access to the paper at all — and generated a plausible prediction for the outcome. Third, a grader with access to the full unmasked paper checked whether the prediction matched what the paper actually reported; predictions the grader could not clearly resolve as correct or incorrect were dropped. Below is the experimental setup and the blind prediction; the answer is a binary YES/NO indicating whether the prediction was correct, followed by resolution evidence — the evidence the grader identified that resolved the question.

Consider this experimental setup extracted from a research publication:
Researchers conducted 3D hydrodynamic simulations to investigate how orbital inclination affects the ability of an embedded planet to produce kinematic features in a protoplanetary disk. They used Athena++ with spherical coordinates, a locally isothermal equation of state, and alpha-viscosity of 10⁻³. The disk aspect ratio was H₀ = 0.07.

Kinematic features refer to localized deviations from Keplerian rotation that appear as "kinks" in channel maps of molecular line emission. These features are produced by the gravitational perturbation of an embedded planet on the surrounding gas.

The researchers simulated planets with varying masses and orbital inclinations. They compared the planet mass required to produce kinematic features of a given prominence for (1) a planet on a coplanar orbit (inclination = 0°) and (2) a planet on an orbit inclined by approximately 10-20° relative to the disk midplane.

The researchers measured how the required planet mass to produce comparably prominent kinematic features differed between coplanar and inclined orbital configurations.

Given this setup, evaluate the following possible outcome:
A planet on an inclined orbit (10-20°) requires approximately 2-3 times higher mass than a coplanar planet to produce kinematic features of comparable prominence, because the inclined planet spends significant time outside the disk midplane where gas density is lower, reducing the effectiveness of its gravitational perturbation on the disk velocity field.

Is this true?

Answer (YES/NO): NO